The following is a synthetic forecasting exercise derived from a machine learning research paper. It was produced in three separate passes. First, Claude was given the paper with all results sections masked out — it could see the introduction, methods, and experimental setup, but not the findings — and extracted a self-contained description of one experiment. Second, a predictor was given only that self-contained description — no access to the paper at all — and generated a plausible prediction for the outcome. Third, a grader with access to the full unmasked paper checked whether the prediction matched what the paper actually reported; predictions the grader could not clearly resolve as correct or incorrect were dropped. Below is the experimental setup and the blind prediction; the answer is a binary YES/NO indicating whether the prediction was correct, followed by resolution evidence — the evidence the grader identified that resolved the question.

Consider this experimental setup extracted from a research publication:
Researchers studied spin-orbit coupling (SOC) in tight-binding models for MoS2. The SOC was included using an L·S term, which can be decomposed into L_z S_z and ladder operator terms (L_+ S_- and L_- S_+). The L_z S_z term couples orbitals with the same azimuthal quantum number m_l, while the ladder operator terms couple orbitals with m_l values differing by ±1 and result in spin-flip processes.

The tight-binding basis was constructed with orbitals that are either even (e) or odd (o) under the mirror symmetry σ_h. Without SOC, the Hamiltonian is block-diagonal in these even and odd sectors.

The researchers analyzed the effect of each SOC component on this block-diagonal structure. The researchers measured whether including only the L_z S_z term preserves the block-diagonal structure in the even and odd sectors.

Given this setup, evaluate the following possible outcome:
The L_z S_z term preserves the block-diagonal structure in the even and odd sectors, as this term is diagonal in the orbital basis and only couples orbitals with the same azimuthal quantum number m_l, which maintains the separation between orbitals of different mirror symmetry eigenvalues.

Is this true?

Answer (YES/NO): YES